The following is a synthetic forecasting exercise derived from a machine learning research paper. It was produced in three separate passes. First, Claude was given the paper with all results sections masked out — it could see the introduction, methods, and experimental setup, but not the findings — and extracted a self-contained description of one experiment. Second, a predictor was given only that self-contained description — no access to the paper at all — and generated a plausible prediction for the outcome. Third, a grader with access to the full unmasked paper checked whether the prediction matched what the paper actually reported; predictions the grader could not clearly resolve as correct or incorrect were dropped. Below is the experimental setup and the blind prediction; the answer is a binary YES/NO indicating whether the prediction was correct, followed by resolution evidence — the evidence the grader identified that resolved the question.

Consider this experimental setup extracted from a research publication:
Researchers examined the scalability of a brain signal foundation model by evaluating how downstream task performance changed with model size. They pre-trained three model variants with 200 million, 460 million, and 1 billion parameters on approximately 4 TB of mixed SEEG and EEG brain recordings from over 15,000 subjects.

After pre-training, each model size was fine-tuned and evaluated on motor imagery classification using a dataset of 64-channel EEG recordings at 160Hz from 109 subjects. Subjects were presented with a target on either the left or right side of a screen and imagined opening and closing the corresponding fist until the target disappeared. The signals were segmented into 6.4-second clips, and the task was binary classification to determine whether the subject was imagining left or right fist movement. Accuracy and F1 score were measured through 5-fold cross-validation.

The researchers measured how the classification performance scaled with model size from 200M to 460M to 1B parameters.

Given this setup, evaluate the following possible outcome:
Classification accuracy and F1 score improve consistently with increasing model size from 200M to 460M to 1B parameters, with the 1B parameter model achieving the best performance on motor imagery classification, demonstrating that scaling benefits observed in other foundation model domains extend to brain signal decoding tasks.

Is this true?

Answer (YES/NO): YES